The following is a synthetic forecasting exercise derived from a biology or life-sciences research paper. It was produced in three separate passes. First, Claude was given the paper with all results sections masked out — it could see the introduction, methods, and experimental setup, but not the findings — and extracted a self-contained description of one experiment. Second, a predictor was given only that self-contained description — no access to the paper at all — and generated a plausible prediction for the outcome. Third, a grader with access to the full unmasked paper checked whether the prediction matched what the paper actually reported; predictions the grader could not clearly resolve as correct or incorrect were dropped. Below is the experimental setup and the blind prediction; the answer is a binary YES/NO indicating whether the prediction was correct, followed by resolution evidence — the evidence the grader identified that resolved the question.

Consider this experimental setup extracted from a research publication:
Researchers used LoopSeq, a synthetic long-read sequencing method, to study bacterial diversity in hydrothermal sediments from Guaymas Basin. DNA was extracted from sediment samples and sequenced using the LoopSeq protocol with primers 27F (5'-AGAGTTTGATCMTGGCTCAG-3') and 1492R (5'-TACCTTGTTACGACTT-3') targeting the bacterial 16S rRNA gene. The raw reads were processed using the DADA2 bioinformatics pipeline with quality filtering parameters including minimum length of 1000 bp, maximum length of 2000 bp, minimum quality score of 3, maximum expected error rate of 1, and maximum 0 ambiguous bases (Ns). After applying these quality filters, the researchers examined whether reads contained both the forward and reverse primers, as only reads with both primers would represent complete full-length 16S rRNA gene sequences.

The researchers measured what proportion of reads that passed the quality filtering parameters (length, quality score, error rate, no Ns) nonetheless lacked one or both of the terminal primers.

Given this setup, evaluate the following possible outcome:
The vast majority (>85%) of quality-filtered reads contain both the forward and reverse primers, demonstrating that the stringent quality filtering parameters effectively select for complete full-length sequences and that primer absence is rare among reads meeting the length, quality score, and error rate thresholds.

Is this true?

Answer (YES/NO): NO